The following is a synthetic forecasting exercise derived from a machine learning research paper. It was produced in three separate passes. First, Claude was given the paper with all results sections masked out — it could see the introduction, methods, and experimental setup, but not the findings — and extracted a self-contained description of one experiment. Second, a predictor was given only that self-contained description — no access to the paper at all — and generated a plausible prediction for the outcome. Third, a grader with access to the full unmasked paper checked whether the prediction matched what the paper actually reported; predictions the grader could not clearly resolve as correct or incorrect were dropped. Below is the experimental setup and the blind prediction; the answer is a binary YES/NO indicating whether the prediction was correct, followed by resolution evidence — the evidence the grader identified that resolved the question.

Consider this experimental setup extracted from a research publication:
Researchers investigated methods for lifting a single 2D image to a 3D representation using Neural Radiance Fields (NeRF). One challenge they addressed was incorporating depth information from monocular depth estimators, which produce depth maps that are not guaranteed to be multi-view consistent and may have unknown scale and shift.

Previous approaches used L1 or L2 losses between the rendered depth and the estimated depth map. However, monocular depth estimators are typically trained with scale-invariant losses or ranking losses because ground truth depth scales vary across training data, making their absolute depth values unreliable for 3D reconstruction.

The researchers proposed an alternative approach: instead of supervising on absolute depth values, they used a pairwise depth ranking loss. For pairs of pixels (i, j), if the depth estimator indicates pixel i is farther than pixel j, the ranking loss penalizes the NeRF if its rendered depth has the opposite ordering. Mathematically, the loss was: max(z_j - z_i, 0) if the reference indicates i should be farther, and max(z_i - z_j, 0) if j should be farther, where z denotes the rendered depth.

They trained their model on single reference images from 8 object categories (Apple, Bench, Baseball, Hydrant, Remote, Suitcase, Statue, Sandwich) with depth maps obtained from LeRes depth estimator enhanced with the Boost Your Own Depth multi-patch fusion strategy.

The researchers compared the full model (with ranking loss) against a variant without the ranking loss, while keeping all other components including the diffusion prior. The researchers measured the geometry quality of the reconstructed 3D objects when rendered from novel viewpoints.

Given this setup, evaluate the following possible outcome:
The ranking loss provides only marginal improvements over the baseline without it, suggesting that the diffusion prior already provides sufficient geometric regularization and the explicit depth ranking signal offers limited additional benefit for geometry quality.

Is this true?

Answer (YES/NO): NO